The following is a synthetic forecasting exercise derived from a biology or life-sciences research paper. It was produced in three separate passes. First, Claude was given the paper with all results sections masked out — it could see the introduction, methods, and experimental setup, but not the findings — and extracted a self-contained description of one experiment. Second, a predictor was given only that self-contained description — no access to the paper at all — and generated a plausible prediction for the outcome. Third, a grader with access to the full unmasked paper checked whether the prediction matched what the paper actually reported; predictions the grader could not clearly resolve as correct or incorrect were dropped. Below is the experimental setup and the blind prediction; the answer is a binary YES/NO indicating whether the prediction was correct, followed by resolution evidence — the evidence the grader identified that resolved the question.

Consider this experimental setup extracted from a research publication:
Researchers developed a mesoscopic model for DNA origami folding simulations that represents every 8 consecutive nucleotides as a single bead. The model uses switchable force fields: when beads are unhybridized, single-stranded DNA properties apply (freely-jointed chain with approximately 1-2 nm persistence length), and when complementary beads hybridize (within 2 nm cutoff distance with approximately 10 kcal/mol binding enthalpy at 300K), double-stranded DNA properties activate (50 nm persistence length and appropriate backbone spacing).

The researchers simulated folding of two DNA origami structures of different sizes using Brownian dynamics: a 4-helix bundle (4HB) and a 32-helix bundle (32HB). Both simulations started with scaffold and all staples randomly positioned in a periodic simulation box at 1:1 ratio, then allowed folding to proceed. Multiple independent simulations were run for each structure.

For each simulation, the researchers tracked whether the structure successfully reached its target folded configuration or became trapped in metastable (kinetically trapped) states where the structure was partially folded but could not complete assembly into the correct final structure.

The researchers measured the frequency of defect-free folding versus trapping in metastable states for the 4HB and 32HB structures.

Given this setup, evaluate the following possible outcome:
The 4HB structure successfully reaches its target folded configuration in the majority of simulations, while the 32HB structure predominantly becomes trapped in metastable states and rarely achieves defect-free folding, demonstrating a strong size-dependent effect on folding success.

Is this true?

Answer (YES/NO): YES